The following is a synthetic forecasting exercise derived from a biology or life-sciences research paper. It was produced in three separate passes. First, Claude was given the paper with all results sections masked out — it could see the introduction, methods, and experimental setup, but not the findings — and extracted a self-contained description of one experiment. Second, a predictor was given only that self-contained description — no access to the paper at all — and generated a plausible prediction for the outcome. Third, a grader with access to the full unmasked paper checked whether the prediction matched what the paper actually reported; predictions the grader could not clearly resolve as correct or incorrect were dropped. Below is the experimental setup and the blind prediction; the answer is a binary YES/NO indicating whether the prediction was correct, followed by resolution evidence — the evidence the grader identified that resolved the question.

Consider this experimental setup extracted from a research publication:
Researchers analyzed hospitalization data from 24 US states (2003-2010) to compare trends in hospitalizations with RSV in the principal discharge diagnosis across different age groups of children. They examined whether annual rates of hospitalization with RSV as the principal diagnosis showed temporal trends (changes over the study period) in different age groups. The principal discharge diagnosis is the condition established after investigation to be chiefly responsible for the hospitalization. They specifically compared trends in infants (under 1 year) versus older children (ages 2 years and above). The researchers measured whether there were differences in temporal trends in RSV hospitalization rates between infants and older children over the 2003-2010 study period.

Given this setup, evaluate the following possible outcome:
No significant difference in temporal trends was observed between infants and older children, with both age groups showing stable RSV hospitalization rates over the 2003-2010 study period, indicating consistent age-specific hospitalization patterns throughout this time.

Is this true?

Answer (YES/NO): NO